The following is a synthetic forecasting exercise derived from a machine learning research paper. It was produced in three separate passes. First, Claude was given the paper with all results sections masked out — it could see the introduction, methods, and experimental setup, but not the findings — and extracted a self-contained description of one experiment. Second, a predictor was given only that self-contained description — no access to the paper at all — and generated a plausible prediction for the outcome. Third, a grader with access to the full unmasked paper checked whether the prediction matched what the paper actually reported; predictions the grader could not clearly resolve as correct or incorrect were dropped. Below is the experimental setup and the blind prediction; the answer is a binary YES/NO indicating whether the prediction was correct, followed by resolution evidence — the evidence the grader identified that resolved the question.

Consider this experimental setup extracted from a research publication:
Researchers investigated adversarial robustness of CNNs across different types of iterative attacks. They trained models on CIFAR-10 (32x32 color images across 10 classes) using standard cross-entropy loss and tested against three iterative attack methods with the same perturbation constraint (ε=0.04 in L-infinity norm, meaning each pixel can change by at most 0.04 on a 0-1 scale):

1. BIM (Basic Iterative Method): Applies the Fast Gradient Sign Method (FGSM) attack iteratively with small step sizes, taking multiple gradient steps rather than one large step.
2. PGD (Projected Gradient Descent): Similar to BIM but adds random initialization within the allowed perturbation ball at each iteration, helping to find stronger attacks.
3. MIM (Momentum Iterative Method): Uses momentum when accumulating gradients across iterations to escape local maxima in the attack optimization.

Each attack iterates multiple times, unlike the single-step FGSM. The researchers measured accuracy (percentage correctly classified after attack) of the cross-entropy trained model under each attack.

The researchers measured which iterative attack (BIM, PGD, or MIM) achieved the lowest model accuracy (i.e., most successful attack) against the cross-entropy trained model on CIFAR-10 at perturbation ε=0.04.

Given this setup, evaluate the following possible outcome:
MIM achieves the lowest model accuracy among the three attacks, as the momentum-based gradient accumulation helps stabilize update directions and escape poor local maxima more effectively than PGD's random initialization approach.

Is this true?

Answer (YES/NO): NO